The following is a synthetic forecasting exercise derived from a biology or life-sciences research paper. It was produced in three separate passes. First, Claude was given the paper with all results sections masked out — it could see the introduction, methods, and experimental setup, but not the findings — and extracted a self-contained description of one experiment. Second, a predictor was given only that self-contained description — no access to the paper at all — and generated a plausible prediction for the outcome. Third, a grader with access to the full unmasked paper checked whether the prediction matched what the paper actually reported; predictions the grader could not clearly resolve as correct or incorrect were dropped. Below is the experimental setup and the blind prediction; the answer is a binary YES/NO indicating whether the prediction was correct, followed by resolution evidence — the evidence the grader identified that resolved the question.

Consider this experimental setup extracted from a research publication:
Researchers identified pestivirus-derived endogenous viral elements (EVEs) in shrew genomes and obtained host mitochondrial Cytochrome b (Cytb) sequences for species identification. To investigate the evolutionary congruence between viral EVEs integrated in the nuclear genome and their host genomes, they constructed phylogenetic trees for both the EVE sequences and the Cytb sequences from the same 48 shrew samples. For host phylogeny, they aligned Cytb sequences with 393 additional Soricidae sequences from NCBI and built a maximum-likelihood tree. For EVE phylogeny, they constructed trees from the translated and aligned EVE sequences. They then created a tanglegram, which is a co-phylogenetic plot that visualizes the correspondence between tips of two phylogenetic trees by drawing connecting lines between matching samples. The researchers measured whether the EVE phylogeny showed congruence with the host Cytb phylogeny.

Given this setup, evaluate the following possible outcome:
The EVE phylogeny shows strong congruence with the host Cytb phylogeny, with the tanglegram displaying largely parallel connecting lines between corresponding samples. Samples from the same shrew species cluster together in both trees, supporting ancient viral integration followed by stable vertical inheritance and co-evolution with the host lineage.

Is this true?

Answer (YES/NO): NO